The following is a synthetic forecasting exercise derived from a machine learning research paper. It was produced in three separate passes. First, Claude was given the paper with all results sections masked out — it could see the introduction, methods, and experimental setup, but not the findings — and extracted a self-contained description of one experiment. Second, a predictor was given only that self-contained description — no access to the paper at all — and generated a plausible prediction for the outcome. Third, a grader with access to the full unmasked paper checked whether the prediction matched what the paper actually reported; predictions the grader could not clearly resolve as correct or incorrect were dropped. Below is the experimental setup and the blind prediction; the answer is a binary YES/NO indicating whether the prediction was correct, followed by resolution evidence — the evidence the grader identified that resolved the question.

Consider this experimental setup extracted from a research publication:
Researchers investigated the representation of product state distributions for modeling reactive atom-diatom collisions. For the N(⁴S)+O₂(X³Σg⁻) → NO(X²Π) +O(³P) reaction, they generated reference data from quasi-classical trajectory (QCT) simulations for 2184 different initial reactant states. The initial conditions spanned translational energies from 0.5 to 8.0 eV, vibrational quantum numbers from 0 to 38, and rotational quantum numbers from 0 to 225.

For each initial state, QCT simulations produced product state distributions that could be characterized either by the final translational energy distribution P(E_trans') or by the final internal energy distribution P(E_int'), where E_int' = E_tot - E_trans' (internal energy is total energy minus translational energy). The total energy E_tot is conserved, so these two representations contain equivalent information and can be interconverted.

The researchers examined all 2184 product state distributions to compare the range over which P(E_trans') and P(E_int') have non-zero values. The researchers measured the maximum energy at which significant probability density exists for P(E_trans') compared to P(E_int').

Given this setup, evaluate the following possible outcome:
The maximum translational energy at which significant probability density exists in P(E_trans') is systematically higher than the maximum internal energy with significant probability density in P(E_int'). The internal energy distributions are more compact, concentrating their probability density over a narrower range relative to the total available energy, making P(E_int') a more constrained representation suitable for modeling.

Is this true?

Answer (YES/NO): YES